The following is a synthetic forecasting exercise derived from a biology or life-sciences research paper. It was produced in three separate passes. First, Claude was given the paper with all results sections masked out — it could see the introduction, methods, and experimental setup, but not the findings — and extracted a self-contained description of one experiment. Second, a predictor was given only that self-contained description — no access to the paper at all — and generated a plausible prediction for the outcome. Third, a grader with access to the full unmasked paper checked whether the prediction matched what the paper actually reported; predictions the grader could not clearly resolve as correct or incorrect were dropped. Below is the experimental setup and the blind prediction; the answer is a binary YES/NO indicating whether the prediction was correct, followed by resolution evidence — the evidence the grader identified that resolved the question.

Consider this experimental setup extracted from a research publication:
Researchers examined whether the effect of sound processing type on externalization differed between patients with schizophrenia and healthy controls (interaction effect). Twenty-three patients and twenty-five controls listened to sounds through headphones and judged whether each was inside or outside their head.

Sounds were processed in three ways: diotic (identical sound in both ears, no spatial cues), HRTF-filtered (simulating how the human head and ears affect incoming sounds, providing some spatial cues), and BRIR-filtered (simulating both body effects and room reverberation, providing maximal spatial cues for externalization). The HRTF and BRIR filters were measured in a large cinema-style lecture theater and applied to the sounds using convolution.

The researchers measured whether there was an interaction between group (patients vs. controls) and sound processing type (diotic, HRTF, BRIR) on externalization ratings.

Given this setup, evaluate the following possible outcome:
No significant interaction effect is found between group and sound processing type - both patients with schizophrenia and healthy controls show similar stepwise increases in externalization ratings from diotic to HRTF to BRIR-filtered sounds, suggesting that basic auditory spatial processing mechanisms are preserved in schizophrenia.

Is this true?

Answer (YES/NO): NO